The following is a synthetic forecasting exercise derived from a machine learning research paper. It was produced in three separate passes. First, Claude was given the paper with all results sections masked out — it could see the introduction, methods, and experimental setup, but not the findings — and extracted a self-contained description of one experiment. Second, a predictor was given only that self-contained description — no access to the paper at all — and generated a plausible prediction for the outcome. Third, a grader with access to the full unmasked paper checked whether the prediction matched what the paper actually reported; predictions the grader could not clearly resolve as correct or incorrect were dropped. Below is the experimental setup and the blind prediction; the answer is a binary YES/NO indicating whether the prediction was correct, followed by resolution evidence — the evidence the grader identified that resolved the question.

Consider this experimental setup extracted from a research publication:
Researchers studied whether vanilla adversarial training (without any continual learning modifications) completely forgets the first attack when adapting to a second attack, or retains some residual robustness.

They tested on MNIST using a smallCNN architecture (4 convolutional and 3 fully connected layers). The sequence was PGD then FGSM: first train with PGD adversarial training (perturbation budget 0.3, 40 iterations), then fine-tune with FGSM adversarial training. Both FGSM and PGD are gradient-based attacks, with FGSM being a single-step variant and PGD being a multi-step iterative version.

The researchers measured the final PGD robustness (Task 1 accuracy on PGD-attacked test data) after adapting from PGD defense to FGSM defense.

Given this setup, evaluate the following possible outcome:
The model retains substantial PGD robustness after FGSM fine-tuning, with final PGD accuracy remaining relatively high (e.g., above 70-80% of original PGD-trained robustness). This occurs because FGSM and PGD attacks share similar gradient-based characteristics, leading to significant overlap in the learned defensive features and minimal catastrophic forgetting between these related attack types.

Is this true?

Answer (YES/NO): NO